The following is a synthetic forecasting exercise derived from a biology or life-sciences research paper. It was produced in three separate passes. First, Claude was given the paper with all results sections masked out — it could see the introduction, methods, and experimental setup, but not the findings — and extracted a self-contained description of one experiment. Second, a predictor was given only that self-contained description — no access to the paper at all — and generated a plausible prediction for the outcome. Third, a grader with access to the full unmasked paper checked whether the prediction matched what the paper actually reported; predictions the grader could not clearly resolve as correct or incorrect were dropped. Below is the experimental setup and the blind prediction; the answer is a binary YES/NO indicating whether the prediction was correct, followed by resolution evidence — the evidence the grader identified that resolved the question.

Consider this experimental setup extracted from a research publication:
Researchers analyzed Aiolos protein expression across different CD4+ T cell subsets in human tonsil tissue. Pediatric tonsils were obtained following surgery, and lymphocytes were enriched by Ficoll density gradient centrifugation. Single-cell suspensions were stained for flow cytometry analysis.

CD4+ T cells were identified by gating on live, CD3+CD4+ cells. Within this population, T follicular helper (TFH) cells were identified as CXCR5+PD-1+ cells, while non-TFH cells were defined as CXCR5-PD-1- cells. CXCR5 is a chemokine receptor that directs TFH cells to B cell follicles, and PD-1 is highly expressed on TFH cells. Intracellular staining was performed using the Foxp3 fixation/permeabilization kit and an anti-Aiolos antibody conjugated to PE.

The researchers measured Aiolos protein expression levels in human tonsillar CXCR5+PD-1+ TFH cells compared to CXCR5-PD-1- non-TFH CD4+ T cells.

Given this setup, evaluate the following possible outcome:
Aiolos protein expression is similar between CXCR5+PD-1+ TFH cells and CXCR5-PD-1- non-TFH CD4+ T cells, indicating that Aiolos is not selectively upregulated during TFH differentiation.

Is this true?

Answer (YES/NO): NO